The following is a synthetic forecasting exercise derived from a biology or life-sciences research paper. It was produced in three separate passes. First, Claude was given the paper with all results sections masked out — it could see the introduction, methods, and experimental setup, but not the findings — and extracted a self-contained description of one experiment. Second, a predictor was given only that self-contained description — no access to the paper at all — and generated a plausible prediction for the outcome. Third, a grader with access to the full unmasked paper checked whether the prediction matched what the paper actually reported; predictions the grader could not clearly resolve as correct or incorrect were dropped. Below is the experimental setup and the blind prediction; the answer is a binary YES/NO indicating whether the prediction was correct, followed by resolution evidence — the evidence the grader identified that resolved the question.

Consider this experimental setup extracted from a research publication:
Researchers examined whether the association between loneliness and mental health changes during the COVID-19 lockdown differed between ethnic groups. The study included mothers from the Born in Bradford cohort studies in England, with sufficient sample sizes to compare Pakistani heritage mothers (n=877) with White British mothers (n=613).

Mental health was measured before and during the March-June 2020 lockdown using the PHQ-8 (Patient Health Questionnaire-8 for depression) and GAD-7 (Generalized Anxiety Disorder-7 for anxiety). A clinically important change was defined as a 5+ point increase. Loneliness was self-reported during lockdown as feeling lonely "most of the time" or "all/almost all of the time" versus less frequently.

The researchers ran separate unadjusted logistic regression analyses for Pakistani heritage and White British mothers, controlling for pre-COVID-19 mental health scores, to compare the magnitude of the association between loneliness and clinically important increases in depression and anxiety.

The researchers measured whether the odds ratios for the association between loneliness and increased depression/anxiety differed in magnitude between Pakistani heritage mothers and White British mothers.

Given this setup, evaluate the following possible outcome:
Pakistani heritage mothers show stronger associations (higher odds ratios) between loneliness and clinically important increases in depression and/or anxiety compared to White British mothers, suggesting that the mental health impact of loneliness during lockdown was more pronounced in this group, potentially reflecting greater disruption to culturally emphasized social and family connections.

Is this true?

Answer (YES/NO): YES